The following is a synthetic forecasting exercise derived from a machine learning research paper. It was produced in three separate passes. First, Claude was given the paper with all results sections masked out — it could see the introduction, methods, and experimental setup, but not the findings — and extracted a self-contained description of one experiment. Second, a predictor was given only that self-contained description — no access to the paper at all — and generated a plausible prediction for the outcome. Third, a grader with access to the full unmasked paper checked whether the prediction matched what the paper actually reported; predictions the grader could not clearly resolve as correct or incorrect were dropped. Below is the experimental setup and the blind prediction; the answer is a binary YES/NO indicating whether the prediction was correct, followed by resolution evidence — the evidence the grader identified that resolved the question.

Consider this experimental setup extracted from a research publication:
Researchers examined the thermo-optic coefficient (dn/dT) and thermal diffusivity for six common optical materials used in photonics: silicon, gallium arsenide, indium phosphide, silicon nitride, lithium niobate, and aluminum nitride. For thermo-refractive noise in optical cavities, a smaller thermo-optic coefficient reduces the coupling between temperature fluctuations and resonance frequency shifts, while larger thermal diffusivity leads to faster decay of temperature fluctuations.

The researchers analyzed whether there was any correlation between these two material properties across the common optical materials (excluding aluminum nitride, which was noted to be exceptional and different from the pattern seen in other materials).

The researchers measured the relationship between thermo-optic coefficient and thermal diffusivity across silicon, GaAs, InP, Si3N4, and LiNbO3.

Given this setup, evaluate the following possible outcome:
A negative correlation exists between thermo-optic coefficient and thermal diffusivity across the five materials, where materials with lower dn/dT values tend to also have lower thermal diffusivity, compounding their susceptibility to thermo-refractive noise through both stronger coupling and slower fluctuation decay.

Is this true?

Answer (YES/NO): NO